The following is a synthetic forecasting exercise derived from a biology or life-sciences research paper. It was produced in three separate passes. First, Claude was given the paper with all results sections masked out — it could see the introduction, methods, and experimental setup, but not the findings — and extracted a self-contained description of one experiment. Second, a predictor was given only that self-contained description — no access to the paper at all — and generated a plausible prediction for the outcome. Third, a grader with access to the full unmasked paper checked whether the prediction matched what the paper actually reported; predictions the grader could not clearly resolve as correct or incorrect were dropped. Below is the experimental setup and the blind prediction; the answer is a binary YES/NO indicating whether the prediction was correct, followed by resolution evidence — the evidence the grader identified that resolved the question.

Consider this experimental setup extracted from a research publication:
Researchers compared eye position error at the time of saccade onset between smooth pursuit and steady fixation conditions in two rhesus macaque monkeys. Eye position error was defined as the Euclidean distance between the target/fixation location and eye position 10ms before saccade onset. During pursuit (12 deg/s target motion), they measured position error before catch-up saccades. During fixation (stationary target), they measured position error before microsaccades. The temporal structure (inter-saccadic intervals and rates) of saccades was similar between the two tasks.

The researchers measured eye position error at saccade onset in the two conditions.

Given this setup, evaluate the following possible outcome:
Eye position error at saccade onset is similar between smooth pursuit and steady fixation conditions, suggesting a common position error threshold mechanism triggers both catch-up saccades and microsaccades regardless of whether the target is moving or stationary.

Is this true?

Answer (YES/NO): NO